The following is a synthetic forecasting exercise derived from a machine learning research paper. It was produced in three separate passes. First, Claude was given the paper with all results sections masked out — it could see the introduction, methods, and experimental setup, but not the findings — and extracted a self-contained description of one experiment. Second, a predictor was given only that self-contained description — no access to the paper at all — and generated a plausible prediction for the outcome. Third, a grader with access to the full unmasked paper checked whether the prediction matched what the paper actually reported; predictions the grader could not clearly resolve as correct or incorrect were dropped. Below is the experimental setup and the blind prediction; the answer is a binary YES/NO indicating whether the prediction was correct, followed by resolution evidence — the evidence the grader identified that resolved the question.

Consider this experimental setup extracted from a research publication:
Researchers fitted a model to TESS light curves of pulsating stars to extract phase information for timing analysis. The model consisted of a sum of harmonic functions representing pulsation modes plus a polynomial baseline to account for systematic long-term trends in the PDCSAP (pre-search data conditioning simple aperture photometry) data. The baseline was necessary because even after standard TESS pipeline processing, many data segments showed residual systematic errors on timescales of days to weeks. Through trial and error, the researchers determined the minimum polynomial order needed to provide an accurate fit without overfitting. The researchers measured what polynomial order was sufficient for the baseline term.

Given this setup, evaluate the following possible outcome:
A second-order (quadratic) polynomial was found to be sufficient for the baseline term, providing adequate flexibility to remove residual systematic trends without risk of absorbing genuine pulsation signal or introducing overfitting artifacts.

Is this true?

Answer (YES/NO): YES